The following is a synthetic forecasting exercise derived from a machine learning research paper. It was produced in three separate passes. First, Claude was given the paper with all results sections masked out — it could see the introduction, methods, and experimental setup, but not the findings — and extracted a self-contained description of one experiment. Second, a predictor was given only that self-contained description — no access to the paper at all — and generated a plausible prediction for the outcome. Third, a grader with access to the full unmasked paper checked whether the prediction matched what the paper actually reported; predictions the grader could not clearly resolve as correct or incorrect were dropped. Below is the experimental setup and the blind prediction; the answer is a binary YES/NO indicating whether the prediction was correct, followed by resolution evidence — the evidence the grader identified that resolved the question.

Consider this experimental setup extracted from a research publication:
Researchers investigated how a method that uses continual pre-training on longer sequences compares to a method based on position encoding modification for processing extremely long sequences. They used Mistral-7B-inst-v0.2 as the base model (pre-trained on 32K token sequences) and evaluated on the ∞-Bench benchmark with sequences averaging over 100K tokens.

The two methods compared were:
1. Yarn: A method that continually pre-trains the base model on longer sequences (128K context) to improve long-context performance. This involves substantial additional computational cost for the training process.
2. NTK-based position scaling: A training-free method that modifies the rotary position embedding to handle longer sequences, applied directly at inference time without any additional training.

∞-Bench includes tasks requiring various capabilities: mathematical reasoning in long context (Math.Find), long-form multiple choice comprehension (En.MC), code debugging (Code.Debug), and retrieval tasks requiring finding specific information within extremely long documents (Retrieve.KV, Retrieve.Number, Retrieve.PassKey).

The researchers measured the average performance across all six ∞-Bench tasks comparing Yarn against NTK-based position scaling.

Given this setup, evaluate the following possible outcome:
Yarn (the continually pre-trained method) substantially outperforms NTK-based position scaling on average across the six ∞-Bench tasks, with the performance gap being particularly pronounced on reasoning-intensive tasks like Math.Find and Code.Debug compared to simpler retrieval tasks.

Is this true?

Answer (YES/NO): NO